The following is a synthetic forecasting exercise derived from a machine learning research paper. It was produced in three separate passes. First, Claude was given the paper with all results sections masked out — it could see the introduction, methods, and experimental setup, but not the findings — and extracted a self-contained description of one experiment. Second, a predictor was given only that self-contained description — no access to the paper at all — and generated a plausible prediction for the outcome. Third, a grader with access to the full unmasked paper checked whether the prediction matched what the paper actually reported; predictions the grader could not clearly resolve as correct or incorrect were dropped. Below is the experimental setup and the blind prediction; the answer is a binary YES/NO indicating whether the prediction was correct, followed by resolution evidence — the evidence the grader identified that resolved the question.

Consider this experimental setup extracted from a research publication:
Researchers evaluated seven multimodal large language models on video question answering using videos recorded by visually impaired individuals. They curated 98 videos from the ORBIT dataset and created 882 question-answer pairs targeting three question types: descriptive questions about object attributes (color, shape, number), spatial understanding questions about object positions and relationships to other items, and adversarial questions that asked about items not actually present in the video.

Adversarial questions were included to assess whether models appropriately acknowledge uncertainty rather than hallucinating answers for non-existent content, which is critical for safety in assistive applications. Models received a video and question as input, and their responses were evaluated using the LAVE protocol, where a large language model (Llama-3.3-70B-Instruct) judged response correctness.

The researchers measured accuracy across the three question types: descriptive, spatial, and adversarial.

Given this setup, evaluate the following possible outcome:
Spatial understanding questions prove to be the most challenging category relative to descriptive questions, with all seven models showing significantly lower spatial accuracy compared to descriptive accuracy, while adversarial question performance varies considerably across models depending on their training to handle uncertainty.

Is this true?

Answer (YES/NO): NO